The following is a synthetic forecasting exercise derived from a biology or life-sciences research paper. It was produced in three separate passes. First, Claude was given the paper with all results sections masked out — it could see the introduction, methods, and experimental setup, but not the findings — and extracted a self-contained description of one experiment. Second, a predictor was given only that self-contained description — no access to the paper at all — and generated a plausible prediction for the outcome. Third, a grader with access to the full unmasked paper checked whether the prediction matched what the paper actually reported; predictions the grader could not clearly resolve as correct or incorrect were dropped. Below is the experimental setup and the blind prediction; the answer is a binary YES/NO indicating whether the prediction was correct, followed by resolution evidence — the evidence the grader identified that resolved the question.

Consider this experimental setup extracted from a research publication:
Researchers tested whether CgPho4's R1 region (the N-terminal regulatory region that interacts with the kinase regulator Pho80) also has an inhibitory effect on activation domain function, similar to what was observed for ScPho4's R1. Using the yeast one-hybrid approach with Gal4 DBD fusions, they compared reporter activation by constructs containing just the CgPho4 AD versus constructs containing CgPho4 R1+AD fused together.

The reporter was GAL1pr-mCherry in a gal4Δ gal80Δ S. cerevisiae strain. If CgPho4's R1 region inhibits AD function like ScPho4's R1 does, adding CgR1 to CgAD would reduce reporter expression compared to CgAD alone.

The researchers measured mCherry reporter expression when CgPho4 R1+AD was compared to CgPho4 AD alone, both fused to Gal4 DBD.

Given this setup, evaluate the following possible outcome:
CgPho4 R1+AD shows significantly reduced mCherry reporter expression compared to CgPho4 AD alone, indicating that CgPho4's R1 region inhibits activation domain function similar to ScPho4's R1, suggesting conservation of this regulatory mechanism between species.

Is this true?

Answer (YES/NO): NO